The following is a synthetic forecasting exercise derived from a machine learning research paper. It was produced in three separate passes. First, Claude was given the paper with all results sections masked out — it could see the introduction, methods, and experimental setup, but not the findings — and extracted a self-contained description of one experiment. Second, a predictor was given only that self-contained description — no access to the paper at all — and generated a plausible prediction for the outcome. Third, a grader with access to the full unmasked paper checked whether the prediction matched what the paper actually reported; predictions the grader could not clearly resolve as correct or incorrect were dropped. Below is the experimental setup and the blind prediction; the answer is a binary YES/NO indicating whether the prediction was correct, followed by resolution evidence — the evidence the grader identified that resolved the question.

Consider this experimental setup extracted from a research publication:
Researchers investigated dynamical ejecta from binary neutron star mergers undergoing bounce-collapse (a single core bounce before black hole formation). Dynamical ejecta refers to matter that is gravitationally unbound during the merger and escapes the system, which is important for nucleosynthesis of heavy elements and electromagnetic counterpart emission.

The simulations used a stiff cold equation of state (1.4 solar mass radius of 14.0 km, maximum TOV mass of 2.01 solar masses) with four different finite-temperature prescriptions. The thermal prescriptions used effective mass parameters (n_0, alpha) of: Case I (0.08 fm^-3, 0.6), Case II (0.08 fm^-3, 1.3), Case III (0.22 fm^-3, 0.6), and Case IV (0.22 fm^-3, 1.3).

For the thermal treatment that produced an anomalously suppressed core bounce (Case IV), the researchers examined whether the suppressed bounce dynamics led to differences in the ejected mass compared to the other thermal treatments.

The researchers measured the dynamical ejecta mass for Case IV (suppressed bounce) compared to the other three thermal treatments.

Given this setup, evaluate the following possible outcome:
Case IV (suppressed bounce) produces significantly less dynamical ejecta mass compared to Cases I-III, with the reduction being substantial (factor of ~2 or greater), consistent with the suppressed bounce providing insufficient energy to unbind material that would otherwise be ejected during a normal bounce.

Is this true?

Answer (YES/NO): NO